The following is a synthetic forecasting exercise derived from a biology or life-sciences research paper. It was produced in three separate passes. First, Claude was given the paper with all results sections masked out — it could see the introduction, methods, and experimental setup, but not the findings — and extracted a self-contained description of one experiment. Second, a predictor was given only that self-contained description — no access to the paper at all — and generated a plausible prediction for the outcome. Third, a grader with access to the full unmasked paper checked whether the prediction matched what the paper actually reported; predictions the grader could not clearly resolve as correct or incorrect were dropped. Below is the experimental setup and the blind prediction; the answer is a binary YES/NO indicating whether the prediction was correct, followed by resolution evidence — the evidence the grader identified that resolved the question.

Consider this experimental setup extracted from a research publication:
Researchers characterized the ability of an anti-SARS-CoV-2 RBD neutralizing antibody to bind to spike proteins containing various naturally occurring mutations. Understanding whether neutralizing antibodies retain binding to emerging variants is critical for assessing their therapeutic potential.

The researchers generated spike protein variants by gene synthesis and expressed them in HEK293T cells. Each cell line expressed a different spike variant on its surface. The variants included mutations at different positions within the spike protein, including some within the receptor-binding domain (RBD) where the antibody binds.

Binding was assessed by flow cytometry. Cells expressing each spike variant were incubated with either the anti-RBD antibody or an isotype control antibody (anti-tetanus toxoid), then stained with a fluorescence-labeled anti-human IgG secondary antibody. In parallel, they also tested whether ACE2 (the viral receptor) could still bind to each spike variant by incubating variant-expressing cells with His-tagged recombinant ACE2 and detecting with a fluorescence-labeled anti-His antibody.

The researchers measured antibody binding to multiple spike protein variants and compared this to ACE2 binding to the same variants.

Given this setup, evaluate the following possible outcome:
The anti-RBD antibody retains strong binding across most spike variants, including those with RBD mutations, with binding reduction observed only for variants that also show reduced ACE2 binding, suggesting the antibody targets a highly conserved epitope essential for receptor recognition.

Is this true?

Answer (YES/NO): NO